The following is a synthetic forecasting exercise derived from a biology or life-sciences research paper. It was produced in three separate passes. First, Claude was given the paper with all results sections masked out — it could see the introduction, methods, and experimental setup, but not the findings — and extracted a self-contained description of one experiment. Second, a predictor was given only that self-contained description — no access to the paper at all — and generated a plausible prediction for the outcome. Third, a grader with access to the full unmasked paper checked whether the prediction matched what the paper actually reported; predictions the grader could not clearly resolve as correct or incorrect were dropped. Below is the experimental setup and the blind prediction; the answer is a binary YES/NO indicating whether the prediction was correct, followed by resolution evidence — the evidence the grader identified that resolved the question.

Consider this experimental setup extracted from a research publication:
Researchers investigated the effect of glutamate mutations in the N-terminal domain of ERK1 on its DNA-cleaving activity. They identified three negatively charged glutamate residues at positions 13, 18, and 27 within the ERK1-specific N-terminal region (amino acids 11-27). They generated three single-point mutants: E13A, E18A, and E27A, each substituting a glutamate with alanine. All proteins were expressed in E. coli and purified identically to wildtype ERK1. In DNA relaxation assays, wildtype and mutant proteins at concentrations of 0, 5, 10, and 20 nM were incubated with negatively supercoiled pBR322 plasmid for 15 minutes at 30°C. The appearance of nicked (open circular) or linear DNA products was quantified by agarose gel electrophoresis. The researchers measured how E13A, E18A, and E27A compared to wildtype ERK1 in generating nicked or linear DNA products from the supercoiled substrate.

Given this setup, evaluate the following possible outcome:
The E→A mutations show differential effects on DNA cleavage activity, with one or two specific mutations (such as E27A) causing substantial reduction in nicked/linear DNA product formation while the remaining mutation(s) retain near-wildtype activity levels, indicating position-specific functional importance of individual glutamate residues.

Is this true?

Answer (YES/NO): NO